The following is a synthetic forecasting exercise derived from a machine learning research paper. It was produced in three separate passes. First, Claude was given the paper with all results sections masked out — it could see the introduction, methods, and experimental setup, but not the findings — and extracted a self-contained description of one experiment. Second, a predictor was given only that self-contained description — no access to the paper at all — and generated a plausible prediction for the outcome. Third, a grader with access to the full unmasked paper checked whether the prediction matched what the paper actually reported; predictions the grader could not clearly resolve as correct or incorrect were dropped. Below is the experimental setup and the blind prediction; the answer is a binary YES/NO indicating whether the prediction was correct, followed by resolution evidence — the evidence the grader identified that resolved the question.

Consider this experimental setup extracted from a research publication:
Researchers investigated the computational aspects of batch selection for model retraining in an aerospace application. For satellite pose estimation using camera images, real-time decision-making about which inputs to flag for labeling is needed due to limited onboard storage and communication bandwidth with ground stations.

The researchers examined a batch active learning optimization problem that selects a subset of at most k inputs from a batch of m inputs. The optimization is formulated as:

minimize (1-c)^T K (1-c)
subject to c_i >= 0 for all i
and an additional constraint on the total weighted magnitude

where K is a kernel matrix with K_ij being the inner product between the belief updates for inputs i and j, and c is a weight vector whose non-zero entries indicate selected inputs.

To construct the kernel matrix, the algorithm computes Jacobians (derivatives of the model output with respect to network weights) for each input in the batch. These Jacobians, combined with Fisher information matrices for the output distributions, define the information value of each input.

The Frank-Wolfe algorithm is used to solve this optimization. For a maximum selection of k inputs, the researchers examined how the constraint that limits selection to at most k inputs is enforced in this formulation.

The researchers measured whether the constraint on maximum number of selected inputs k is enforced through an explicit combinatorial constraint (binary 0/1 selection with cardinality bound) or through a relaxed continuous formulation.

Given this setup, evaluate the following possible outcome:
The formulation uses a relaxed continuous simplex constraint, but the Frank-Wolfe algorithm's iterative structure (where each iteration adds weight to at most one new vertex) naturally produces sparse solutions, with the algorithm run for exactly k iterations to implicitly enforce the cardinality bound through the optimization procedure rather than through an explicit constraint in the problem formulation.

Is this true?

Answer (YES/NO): YES